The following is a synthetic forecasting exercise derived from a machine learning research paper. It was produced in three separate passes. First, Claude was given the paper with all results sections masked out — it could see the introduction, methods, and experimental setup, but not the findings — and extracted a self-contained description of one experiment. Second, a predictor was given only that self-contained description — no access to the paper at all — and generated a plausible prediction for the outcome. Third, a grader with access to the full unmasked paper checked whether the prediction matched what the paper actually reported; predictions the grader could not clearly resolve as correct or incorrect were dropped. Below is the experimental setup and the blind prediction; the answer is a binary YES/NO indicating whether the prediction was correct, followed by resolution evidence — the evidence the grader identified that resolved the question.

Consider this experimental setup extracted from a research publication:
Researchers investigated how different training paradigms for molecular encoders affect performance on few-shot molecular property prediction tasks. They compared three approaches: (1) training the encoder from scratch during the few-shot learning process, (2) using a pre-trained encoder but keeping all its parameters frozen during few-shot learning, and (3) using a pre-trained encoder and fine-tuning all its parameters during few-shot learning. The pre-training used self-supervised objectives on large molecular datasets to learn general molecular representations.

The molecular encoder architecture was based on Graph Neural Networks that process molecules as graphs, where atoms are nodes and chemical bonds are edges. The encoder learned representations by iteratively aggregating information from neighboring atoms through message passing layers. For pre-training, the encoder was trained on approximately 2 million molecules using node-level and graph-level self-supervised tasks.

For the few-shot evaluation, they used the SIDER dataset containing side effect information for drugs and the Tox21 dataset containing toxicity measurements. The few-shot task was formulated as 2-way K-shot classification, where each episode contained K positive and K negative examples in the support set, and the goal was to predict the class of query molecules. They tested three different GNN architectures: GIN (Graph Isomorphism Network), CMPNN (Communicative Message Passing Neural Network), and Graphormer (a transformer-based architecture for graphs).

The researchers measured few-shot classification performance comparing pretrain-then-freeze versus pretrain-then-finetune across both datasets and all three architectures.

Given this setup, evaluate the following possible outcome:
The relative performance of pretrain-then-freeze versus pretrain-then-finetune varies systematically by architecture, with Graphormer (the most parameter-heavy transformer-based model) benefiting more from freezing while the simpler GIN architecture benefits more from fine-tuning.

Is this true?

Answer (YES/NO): NO